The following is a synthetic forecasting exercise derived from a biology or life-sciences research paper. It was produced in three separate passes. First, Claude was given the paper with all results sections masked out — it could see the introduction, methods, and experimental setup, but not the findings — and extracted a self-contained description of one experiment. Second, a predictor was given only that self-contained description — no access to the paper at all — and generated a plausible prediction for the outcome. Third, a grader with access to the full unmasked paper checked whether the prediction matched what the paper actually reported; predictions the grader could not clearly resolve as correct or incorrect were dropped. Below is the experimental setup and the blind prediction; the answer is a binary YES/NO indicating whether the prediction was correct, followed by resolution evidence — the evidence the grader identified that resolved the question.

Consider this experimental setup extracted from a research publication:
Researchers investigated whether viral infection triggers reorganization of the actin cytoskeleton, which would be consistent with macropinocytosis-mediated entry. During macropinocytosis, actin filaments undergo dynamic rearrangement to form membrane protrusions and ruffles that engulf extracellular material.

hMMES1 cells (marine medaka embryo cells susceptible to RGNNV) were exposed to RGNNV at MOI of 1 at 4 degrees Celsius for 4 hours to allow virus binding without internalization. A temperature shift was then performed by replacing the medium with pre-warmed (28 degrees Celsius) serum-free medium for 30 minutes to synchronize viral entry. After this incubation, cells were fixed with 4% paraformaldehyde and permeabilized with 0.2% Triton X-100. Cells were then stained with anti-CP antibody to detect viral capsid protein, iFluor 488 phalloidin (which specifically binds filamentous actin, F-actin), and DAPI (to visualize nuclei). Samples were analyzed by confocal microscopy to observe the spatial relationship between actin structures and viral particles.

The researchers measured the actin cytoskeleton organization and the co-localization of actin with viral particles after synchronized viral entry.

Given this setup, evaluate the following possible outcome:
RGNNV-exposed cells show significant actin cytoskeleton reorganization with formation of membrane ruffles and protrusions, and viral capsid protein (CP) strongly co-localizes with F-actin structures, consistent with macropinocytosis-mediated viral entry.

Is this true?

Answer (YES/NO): YES